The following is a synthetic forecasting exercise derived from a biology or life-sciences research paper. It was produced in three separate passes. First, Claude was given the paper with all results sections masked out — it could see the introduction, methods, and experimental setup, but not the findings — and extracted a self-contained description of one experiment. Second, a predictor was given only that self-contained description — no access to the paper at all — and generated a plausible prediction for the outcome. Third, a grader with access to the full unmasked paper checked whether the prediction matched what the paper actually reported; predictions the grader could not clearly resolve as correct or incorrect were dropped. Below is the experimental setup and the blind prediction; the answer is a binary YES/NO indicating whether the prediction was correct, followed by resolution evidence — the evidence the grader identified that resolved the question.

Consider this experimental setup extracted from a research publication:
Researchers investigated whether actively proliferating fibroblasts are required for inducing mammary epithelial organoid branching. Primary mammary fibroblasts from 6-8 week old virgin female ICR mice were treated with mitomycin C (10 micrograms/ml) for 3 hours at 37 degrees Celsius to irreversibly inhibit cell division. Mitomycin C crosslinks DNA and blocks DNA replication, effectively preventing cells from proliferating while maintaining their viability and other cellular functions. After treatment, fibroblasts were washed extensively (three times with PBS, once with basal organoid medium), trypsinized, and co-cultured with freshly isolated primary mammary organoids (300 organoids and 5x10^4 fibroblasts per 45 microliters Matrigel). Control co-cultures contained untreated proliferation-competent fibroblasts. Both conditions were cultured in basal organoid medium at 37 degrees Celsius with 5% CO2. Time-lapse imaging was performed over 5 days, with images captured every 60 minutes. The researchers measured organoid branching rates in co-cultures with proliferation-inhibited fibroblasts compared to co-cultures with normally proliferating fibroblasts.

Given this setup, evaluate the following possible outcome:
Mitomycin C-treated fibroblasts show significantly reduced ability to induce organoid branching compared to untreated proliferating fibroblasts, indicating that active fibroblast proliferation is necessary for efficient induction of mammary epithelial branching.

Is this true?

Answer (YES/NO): NO